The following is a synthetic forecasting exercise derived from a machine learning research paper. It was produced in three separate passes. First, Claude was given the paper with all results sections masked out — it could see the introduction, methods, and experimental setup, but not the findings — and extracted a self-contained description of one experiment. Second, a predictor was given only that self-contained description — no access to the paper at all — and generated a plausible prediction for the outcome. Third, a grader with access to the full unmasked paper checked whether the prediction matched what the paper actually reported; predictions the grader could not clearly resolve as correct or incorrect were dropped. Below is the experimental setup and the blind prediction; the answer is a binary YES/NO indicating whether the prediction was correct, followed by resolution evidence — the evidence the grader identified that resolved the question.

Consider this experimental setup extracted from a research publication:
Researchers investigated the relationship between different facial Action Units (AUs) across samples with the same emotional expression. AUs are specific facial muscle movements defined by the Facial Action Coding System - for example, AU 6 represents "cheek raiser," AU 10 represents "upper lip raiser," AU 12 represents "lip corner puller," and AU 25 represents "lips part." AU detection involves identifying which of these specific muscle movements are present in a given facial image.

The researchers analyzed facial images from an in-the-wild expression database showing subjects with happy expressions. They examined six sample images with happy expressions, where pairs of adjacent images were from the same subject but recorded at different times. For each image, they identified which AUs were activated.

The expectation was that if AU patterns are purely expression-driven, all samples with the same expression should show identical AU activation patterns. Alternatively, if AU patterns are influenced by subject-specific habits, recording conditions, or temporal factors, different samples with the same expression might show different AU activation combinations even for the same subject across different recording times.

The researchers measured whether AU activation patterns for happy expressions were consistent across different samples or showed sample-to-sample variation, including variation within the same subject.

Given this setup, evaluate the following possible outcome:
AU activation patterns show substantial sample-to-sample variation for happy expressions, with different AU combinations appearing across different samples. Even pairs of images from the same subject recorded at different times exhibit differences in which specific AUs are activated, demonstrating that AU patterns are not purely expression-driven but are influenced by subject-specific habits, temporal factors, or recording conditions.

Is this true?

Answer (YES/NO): YES